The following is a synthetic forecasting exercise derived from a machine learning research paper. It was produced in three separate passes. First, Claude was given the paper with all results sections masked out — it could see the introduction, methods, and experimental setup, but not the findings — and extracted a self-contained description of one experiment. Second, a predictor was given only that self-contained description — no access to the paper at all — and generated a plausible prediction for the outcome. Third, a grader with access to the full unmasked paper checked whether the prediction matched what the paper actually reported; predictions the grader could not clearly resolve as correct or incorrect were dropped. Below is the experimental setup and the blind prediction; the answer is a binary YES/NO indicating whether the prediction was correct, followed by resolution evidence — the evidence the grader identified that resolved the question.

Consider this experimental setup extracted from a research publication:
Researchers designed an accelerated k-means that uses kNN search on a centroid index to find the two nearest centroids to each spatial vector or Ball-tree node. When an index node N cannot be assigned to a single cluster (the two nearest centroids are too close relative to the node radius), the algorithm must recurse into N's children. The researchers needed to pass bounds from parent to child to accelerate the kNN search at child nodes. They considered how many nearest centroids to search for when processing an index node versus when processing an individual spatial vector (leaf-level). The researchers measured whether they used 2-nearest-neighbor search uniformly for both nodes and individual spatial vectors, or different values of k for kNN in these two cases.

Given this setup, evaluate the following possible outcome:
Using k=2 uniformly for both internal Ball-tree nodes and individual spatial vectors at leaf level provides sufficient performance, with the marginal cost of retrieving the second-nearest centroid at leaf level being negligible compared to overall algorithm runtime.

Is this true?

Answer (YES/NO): NO